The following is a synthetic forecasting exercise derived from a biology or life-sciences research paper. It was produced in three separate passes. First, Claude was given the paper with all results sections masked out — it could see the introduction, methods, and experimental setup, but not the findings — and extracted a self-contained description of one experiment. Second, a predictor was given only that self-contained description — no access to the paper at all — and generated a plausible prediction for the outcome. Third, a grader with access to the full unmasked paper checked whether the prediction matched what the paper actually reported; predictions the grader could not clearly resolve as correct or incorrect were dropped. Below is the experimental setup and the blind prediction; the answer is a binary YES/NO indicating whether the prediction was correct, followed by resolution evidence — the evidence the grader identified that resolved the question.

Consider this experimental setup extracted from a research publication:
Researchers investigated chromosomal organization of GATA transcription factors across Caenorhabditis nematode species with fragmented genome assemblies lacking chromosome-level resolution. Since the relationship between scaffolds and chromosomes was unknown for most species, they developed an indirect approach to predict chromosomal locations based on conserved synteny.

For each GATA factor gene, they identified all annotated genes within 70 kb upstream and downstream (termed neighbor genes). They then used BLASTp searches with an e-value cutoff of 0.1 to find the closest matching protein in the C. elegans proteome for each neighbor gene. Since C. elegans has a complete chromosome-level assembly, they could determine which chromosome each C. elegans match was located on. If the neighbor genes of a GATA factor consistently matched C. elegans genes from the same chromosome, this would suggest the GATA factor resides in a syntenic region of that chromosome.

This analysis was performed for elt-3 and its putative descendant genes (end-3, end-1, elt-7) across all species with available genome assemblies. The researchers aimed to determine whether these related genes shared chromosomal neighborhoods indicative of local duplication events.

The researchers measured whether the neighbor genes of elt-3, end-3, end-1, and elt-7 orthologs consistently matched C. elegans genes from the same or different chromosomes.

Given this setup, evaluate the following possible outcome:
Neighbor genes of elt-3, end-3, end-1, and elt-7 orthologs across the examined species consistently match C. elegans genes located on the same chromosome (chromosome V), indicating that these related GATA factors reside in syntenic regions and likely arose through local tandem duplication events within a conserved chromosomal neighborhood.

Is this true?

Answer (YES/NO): NO